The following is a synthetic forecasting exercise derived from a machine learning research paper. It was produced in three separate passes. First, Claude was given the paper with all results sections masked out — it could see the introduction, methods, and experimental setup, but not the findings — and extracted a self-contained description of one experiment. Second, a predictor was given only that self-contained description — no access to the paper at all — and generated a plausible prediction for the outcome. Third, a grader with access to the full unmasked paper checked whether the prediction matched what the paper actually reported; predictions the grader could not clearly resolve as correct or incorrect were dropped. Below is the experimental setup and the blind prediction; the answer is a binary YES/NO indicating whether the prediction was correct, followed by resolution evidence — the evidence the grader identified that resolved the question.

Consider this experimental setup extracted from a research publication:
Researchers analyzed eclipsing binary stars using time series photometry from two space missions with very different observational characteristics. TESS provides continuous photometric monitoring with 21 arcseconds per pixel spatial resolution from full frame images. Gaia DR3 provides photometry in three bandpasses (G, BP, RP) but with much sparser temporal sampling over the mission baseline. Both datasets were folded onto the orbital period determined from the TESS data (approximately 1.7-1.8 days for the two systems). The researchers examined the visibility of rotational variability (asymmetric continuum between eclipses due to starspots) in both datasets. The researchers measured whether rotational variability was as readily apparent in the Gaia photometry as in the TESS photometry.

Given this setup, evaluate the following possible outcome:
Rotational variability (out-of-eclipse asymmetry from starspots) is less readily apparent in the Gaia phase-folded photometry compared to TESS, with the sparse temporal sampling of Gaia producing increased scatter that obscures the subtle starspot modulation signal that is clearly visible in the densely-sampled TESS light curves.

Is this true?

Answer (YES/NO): YES